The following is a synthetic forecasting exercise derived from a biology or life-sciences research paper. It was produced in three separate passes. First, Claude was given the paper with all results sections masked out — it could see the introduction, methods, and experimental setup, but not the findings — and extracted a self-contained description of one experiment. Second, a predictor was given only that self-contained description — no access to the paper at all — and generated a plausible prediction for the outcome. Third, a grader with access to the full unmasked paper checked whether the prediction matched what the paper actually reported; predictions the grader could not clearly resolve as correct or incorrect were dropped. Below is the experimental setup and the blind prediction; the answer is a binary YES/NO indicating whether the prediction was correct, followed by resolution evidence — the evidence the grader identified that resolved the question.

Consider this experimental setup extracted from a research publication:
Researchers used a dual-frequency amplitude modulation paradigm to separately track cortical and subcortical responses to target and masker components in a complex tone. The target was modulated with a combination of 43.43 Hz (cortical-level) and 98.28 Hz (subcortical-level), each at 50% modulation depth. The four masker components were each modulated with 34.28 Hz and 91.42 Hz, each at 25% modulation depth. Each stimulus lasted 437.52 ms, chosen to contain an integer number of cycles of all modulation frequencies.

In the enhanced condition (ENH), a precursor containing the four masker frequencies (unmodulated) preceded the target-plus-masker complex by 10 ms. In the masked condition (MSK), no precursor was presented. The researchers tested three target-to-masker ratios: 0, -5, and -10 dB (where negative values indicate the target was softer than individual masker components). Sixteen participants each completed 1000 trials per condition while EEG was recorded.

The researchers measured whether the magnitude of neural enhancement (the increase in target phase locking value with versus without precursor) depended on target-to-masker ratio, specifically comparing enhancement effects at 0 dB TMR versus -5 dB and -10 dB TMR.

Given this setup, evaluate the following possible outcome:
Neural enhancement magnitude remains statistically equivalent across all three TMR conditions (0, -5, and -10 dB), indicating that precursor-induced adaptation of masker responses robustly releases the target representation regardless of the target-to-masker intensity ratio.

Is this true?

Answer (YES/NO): YES